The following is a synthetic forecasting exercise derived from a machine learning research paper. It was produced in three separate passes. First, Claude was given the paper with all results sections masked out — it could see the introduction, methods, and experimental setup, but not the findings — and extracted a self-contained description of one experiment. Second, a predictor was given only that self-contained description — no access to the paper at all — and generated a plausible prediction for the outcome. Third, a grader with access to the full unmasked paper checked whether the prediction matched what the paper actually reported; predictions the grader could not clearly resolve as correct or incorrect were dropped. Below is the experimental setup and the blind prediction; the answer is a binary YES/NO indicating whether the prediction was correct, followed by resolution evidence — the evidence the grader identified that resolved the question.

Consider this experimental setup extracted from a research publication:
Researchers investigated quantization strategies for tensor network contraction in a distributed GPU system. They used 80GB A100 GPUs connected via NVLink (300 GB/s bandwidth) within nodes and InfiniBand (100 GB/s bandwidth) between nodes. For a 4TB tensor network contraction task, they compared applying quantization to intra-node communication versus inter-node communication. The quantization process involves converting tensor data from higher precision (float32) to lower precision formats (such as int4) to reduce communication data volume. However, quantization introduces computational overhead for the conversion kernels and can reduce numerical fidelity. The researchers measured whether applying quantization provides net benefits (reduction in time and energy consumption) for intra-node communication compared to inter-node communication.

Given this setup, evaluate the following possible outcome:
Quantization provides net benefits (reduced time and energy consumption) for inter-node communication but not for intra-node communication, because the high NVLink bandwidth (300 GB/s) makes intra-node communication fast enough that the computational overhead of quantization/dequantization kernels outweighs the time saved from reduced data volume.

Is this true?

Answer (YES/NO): YES